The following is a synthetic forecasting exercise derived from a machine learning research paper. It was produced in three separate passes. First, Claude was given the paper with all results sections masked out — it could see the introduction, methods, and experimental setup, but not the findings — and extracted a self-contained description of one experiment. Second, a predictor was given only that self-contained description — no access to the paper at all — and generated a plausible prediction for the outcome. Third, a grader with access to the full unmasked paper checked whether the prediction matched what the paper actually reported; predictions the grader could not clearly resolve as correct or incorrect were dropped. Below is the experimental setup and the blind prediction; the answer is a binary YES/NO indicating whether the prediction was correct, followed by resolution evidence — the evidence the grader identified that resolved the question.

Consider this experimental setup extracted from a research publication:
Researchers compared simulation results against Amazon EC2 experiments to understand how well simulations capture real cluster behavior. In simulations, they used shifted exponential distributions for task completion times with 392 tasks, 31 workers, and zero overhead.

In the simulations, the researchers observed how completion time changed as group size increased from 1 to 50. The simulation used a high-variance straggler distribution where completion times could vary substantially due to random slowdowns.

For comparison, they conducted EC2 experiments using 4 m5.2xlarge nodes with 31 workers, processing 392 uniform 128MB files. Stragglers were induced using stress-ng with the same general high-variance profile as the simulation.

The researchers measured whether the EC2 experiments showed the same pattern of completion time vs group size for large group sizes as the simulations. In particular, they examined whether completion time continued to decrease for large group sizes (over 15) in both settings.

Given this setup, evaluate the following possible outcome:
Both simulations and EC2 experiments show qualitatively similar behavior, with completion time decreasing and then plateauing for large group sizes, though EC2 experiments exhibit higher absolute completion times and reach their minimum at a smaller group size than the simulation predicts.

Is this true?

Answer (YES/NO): NO